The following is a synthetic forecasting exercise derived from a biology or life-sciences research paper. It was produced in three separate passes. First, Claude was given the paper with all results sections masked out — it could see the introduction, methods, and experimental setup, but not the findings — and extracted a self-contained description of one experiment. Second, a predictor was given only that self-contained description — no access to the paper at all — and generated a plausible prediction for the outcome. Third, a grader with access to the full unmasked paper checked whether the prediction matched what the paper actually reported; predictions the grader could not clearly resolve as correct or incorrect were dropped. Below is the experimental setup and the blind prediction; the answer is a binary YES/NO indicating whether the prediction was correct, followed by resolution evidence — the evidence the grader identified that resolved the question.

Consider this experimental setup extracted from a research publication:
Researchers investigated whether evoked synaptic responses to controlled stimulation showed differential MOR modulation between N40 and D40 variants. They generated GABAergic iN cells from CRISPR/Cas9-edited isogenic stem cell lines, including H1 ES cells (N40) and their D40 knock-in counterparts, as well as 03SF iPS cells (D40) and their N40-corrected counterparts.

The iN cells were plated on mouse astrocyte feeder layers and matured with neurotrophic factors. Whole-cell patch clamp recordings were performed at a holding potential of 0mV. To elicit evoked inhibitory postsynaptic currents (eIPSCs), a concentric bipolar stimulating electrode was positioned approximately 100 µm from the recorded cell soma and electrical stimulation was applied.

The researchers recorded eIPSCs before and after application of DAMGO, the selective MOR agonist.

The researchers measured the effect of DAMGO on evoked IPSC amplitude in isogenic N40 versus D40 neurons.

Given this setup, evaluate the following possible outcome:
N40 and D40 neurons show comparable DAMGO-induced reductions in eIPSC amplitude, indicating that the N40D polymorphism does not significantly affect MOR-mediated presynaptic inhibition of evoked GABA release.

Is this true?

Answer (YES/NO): NO